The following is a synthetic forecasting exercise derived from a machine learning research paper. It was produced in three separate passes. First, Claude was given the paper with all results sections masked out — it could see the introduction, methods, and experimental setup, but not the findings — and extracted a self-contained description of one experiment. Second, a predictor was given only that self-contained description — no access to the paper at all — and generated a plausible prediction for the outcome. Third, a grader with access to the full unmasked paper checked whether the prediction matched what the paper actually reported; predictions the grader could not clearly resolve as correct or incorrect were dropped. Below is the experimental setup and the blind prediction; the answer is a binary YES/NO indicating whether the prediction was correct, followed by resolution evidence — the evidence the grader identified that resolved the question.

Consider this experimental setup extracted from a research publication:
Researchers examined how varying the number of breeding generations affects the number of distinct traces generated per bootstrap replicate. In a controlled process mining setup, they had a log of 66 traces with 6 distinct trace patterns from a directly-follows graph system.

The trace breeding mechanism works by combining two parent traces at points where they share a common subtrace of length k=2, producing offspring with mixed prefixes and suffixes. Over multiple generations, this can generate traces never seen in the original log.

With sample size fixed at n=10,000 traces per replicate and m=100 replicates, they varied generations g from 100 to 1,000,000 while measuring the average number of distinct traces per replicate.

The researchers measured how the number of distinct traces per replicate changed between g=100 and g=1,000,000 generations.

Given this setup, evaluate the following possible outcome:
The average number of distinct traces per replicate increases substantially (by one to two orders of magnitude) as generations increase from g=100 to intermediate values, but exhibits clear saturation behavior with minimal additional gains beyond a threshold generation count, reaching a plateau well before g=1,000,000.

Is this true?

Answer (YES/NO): NO